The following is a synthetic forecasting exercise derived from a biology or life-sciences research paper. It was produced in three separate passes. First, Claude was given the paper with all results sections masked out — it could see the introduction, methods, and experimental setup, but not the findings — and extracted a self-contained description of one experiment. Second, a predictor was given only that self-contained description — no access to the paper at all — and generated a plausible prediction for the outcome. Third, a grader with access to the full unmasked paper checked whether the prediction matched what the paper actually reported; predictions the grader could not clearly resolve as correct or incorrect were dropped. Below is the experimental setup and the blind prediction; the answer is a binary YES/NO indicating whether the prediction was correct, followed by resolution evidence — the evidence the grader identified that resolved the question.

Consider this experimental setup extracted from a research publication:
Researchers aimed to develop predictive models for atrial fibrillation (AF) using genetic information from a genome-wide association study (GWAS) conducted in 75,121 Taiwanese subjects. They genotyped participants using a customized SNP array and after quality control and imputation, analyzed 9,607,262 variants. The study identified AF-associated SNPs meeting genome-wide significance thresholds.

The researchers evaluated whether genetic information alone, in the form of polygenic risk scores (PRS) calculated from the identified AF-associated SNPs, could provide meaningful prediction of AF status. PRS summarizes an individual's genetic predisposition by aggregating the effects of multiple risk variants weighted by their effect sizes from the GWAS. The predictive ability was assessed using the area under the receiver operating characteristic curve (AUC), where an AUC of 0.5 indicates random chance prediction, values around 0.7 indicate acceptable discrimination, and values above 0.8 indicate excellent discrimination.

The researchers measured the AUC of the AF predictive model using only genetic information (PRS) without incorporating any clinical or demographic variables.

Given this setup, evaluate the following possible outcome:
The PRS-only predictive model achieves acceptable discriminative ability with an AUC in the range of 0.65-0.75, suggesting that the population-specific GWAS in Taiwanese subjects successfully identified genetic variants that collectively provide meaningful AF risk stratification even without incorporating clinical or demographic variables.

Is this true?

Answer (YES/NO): NO